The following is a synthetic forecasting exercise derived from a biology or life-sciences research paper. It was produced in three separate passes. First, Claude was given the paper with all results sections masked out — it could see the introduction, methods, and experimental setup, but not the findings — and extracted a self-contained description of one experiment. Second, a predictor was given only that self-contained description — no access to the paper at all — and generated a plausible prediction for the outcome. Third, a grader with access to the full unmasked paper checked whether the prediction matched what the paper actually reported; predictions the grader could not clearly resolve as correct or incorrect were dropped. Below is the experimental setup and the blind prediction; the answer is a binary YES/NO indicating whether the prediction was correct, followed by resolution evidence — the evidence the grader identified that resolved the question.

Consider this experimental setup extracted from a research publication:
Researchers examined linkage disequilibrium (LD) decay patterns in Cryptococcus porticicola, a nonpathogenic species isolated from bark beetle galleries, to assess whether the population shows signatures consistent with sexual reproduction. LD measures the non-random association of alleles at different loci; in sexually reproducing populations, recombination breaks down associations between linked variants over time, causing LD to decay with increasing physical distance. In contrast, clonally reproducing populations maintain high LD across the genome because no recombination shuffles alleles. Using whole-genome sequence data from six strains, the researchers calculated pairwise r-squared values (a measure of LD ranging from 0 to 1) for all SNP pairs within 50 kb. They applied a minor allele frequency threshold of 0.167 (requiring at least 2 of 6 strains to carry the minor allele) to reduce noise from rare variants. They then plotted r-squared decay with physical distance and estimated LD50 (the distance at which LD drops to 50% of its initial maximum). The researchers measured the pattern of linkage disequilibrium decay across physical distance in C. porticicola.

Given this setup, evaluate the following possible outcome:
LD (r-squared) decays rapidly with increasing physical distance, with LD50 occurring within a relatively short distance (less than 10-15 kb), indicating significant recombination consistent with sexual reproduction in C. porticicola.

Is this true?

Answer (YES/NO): YES